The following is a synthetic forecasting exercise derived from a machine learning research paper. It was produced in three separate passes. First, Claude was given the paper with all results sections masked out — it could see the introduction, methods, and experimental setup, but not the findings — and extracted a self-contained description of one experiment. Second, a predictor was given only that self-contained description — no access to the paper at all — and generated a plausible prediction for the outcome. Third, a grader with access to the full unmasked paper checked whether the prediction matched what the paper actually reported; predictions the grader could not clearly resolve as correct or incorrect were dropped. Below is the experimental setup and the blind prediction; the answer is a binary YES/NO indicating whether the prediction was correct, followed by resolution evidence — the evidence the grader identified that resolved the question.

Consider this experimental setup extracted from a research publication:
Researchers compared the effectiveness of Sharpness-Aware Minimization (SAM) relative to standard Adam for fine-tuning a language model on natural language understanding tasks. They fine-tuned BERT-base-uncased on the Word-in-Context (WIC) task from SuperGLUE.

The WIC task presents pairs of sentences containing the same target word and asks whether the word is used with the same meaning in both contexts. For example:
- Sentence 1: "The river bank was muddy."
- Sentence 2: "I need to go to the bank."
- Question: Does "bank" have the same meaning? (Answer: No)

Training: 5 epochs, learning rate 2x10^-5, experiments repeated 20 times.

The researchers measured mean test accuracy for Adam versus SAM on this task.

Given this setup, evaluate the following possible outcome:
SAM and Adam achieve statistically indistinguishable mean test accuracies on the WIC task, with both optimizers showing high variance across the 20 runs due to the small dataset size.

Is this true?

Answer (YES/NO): NO